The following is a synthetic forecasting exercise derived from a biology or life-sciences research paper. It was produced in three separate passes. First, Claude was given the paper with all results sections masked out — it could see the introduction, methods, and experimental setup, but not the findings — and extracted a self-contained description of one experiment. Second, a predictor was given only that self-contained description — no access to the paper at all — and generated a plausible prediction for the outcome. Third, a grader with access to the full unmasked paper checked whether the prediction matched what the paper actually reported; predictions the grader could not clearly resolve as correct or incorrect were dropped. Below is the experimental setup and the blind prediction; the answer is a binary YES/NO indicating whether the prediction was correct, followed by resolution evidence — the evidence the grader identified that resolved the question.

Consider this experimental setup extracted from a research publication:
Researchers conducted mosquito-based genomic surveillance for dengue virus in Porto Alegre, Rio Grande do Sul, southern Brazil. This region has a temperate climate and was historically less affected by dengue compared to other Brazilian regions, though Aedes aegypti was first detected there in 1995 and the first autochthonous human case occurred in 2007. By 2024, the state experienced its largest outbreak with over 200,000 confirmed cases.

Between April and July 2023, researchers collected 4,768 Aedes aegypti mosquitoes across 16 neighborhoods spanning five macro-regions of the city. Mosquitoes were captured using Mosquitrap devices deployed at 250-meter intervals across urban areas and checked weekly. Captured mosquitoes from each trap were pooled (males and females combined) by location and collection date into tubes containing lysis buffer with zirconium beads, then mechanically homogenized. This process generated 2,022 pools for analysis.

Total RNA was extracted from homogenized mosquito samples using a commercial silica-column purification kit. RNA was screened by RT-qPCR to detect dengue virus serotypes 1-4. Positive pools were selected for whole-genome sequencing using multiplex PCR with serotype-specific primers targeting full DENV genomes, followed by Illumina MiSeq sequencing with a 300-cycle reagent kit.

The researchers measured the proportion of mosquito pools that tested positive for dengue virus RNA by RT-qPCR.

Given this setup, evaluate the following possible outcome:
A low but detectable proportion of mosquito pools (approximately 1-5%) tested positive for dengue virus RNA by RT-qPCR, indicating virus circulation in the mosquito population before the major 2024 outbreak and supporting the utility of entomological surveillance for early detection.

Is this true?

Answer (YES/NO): YES